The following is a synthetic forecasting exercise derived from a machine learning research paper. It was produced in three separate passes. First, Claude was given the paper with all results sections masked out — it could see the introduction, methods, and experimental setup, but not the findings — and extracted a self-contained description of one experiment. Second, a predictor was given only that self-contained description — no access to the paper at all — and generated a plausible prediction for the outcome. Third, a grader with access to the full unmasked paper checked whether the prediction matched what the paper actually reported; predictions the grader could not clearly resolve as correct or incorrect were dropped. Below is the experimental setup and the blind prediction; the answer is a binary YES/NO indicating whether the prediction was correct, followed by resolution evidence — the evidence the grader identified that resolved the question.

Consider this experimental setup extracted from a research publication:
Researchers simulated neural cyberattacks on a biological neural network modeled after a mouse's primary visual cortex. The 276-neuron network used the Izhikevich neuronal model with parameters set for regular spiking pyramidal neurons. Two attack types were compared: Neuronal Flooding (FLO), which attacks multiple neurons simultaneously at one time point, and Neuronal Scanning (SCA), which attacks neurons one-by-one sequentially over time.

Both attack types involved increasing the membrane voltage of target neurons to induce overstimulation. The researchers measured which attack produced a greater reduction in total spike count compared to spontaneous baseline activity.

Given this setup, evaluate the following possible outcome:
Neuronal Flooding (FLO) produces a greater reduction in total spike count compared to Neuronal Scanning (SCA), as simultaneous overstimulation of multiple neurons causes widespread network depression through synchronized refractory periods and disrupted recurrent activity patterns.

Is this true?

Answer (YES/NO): NO